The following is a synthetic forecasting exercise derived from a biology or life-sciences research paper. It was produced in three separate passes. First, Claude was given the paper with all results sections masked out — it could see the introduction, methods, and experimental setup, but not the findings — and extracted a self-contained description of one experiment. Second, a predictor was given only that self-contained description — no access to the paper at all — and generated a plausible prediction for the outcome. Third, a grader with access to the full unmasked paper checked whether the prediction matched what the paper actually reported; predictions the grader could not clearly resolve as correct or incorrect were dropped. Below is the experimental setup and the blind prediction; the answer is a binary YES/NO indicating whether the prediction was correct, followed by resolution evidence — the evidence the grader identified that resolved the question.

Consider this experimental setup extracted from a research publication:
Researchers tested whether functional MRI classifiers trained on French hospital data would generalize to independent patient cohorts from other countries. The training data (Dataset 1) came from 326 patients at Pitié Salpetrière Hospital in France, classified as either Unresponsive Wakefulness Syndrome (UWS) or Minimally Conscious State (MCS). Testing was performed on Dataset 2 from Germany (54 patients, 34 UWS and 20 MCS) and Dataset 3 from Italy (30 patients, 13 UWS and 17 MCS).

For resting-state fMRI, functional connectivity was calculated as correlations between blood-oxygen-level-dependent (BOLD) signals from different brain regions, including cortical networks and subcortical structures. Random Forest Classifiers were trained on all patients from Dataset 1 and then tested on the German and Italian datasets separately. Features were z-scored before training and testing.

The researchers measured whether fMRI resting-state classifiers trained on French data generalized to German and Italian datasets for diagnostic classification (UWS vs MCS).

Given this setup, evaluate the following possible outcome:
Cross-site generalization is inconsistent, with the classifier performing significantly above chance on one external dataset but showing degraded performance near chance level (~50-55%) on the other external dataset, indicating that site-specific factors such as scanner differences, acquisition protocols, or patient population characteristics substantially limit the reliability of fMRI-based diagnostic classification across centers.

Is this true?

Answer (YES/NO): YES